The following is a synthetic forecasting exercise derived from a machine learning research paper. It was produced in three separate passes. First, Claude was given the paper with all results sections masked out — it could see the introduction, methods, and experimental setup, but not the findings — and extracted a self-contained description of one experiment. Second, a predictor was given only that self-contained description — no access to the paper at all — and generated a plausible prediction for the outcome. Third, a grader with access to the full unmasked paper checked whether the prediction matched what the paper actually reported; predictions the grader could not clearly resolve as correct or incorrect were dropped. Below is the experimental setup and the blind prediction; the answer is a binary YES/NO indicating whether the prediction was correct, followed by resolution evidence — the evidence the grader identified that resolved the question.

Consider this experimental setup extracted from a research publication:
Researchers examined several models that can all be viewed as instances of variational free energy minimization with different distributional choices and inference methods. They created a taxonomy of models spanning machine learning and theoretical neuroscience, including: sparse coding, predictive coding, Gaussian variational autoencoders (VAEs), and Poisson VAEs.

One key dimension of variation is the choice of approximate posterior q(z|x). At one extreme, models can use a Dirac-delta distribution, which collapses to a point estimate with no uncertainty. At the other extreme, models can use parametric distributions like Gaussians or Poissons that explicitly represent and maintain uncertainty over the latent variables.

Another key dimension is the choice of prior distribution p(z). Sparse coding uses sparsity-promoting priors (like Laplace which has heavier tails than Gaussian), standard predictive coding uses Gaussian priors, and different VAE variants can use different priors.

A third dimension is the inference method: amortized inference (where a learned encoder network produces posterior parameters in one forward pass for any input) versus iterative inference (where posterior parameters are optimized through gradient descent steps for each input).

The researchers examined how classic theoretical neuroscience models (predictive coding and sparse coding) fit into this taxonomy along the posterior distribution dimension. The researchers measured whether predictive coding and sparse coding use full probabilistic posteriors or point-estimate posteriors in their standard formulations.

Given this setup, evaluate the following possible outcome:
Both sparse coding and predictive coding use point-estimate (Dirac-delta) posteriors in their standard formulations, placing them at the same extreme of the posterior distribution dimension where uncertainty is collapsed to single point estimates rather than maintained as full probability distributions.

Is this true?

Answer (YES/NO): YES